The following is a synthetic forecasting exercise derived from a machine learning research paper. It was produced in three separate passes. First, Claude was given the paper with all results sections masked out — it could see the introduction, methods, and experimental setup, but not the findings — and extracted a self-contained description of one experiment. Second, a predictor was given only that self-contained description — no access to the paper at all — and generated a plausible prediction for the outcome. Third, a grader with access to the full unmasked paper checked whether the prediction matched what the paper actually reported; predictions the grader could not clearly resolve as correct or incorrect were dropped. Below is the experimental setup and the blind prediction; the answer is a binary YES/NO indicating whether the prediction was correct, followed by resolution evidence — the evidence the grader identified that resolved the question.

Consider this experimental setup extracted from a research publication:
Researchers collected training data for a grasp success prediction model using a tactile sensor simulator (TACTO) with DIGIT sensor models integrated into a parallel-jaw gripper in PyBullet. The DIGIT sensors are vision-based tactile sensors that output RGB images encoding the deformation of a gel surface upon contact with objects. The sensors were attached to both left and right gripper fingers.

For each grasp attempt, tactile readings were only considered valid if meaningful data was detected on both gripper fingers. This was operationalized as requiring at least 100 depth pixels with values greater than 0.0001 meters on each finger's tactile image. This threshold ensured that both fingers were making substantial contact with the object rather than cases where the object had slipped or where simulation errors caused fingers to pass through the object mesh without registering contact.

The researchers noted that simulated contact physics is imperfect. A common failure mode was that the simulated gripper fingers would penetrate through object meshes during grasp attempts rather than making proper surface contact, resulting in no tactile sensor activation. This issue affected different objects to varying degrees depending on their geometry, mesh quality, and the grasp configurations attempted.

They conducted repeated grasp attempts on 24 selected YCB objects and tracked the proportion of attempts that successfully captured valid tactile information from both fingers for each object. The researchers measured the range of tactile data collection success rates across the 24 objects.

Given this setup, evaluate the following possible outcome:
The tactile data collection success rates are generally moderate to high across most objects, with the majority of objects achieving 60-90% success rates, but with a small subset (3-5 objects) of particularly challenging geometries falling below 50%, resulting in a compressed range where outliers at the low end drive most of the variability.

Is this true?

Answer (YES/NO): NO